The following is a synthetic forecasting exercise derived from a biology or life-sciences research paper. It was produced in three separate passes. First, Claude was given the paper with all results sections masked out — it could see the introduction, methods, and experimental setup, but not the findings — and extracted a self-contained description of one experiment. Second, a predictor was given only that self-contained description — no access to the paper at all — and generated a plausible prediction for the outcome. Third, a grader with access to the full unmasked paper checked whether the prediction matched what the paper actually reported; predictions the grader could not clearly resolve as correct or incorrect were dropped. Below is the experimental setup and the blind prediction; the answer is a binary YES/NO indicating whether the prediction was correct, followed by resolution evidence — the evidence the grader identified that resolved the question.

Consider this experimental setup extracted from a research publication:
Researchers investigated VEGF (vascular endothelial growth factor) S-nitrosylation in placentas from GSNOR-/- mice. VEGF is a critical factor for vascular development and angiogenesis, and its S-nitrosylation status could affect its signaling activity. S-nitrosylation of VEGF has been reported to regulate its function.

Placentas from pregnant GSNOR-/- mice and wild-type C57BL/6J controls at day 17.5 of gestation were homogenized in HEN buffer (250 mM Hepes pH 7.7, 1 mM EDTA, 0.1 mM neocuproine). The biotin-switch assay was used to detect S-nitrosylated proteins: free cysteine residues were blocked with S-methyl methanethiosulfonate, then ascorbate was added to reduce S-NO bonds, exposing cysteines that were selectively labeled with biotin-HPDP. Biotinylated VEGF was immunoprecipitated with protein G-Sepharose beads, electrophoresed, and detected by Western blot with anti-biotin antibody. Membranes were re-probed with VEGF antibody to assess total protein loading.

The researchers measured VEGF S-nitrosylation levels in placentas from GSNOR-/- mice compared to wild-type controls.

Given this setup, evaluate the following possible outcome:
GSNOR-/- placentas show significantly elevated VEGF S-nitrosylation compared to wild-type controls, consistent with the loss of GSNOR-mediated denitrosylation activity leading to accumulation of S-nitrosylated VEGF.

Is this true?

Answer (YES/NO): NO